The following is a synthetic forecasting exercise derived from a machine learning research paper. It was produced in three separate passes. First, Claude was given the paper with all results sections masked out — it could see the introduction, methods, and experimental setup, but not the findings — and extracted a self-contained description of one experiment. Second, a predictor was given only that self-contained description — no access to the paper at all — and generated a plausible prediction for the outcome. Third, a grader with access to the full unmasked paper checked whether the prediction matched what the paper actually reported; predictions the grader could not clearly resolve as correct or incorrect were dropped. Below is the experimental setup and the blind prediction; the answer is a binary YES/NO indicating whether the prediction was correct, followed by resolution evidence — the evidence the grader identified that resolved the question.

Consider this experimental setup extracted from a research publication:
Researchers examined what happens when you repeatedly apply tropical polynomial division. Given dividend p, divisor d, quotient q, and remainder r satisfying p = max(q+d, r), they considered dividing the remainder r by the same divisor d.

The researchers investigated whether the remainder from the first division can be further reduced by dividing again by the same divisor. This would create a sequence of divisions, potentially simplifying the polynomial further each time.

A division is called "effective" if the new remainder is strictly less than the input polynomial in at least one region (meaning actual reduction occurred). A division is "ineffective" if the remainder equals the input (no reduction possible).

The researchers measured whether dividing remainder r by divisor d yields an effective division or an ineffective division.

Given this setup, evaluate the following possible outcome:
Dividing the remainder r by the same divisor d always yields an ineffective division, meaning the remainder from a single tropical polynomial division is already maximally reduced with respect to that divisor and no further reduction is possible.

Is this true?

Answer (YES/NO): YES